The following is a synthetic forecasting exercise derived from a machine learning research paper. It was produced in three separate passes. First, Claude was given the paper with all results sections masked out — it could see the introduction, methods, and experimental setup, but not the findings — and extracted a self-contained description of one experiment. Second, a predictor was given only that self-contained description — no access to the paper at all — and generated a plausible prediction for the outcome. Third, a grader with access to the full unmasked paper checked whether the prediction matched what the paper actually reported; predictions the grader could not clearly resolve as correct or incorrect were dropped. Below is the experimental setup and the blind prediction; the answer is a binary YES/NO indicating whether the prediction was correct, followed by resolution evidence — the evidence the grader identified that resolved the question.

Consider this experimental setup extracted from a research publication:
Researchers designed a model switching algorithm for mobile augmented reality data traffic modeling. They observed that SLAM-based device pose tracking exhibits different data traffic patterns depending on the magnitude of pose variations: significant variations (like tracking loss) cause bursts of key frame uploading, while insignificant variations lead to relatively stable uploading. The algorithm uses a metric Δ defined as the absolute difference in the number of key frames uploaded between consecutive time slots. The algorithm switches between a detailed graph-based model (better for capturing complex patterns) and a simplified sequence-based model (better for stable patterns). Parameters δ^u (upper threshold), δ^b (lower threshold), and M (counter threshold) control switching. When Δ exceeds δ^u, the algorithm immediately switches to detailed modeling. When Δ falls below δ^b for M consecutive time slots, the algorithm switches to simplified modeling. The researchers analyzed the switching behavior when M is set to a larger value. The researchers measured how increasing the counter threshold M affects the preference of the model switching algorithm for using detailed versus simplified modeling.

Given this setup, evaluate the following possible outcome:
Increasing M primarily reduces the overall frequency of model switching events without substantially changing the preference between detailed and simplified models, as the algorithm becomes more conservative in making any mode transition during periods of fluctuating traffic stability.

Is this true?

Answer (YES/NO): NO